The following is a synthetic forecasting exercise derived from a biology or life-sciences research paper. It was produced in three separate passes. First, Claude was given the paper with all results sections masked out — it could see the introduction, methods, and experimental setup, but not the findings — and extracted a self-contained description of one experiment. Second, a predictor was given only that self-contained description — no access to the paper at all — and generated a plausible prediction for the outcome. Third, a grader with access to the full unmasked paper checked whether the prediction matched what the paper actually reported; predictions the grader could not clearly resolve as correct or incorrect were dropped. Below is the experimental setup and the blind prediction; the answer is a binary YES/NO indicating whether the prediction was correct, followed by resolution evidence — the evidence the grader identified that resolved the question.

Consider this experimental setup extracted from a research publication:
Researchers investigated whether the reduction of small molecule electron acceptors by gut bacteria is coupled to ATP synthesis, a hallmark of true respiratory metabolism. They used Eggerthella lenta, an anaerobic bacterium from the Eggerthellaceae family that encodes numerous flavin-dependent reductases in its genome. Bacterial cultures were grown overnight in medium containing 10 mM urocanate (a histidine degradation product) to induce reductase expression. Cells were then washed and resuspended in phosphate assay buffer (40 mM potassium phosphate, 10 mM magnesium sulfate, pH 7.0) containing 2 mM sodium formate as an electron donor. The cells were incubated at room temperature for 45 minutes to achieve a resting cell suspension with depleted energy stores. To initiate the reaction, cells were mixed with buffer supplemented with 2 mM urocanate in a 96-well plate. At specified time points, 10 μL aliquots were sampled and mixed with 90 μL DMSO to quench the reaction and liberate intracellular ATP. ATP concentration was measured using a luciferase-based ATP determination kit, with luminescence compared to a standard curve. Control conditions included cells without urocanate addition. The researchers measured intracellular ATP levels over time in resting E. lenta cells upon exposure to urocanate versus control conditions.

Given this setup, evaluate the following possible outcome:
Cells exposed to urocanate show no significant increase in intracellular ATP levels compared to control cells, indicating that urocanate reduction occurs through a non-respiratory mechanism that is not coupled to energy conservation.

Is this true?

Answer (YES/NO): NO